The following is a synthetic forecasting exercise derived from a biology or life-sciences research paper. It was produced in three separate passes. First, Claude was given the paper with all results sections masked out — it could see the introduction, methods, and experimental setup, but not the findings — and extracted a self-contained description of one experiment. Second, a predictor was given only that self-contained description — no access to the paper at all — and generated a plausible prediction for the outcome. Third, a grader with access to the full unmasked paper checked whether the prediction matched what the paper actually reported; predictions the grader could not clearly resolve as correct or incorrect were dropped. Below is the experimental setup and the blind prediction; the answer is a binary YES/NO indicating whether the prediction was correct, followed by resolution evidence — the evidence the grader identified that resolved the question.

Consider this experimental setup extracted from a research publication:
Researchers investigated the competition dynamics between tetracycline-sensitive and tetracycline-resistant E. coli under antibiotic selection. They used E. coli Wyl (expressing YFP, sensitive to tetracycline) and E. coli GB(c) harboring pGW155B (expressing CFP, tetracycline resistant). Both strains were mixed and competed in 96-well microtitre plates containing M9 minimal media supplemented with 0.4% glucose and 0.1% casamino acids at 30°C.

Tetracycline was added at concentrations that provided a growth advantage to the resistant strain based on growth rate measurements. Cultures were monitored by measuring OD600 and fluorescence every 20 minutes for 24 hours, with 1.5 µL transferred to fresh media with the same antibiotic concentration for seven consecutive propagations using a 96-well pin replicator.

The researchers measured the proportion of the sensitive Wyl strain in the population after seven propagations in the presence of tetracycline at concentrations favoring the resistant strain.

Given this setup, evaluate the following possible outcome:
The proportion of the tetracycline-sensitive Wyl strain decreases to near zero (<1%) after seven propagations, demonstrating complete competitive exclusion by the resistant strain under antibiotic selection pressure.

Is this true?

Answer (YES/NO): NO